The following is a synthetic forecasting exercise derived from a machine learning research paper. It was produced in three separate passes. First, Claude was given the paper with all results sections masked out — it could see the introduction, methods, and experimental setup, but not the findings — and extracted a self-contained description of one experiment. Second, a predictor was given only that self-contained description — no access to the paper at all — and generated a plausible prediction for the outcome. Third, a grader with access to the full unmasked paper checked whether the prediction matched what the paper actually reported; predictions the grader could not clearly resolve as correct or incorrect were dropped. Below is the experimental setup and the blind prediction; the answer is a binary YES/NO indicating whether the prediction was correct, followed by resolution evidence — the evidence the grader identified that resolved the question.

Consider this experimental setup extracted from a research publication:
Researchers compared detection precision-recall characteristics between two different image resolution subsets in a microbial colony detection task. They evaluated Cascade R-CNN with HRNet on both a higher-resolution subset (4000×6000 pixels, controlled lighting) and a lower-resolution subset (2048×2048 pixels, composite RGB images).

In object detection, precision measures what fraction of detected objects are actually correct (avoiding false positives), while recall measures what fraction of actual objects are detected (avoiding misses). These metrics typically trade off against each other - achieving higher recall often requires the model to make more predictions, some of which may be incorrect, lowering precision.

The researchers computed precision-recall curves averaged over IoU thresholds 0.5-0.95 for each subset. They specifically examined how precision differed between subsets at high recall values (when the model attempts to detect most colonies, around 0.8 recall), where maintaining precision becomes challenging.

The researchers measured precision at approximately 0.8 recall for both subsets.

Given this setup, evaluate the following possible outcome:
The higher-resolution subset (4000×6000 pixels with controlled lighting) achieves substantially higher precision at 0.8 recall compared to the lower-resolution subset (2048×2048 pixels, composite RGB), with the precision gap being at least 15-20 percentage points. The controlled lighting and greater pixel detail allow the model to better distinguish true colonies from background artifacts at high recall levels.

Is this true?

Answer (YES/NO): NO